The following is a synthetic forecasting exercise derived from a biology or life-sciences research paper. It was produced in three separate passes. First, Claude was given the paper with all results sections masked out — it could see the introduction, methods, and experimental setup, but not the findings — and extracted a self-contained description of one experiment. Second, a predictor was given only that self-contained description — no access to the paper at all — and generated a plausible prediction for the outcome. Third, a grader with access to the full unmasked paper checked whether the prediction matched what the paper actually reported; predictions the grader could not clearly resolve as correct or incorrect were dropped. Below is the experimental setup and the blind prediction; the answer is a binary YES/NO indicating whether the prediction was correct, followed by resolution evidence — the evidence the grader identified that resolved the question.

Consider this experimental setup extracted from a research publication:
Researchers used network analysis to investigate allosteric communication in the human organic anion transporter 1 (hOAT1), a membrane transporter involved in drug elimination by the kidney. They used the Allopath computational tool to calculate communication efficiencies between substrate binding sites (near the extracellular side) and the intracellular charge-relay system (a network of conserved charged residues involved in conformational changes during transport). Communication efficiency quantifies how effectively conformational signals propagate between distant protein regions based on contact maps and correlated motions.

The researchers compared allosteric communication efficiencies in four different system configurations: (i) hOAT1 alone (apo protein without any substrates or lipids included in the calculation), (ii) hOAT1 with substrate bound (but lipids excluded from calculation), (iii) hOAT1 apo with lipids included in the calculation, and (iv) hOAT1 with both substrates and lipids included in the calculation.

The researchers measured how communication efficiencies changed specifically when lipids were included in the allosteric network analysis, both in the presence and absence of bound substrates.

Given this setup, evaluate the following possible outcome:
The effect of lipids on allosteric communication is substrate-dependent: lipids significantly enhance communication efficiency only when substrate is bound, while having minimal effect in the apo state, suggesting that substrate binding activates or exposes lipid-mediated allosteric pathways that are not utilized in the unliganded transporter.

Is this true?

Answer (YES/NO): NO